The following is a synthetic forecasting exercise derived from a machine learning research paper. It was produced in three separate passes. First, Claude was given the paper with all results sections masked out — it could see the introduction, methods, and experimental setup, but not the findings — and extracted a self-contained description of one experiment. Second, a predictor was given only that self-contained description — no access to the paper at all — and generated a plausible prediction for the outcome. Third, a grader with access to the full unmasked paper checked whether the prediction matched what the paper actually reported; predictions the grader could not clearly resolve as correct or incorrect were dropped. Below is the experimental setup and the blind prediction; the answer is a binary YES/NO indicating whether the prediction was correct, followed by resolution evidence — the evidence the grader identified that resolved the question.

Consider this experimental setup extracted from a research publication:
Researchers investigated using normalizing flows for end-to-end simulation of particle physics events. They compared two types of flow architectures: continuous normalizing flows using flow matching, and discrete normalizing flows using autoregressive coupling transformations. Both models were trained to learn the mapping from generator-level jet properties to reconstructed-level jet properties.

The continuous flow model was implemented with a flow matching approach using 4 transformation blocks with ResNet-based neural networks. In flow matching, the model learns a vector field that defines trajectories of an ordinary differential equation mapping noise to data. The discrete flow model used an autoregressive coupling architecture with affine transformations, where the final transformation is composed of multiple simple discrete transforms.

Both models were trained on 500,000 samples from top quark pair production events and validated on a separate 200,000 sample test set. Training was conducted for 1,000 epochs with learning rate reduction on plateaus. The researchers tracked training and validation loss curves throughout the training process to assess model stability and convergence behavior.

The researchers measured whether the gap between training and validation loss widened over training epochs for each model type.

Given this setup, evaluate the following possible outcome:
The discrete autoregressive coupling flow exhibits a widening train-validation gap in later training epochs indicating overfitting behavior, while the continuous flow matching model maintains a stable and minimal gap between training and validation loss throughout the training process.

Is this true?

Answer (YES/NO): YES